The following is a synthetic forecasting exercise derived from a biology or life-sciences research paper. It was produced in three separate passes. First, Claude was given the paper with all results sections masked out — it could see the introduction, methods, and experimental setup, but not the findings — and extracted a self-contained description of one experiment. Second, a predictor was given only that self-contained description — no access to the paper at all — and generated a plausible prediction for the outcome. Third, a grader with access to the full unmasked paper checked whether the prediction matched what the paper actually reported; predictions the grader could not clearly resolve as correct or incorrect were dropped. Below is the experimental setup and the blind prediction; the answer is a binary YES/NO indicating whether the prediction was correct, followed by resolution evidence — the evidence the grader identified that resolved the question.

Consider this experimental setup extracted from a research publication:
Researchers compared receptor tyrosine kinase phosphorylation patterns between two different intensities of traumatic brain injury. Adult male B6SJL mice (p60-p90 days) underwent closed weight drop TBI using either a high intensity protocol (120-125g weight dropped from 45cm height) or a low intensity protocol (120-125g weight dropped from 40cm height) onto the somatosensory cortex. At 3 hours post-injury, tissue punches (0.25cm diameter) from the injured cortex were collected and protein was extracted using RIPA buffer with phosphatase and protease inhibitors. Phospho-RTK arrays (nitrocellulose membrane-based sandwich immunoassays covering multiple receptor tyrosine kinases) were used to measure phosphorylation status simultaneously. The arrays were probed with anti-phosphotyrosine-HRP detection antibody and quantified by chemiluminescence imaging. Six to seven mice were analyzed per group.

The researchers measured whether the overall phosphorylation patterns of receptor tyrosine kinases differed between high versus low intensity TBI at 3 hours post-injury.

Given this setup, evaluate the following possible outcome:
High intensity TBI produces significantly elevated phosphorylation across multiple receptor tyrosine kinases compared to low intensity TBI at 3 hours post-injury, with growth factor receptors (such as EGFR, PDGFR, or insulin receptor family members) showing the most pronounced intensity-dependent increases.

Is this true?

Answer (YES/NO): NO